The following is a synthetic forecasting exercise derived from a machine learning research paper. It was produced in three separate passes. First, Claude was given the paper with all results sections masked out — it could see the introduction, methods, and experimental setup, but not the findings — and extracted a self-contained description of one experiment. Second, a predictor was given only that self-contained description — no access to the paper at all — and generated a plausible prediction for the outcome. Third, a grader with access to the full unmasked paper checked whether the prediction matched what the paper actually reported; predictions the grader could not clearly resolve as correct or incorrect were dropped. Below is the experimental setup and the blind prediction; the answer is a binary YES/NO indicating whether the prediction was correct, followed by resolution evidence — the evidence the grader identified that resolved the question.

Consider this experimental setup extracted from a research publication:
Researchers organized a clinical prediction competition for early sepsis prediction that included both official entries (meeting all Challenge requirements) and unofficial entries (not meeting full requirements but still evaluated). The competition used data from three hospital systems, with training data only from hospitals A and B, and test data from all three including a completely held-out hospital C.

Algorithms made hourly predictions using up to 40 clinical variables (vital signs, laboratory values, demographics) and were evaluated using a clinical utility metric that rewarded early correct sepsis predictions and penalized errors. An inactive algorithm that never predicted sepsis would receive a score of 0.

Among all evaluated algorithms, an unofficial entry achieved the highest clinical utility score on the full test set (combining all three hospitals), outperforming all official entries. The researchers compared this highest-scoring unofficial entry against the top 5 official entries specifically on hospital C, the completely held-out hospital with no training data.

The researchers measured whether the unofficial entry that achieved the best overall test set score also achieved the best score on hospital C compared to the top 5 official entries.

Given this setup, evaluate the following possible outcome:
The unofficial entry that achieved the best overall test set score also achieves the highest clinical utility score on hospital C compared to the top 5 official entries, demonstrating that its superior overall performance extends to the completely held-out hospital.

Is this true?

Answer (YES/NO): NO